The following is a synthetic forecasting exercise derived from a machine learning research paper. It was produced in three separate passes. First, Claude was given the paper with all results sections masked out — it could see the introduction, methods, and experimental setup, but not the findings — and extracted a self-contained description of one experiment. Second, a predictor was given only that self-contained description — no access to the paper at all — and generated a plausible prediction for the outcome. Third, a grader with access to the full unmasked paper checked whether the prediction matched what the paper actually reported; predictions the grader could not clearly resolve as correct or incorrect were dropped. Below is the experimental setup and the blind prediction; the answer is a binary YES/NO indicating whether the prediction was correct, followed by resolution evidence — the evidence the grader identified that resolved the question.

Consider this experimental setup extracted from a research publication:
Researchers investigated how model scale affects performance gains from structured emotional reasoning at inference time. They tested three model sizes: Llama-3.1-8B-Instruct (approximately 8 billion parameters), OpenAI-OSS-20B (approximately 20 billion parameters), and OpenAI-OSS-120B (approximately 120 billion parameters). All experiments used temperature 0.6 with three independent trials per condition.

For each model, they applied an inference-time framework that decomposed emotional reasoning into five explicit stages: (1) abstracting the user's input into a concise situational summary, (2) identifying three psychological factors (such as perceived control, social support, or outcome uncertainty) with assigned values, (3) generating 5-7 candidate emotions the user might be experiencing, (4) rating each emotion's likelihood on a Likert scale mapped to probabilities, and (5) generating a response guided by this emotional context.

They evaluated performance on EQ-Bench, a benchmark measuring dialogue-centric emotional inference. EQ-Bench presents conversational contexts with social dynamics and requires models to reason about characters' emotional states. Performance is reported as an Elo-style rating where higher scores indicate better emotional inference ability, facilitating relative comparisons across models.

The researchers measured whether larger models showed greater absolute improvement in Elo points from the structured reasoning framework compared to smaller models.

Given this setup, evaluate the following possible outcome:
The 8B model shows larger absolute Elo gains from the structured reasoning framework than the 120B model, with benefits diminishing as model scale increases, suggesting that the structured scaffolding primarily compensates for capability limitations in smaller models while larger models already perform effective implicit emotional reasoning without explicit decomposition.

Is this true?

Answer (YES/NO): YES